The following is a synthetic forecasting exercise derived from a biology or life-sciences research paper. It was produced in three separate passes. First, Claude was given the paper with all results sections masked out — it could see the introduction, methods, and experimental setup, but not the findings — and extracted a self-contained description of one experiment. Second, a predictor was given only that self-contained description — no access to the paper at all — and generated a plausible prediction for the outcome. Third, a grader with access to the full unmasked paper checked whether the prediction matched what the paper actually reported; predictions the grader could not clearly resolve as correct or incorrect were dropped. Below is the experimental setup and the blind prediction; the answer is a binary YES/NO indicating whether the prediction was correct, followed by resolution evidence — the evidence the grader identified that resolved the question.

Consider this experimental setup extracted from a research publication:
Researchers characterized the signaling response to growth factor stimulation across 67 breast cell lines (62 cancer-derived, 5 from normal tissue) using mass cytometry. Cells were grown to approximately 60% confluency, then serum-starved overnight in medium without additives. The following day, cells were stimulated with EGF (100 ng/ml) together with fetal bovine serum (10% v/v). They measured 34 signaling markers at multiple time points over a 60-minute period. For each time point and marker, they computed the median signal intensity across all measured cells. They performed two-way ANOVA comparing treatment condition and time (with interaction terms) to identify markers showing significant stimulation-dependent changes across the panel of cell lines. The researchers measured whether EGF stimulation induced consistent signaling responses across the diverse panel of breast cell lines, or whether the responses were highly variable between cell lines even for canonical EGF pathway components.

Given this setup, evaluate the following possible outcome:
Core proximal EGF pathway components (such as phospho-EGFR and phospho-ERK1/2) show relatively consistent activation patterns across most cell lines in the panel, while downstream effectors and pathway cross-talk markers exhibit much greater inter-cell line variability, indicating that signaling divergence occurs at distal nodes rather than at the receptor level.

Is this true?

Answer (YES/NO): NO